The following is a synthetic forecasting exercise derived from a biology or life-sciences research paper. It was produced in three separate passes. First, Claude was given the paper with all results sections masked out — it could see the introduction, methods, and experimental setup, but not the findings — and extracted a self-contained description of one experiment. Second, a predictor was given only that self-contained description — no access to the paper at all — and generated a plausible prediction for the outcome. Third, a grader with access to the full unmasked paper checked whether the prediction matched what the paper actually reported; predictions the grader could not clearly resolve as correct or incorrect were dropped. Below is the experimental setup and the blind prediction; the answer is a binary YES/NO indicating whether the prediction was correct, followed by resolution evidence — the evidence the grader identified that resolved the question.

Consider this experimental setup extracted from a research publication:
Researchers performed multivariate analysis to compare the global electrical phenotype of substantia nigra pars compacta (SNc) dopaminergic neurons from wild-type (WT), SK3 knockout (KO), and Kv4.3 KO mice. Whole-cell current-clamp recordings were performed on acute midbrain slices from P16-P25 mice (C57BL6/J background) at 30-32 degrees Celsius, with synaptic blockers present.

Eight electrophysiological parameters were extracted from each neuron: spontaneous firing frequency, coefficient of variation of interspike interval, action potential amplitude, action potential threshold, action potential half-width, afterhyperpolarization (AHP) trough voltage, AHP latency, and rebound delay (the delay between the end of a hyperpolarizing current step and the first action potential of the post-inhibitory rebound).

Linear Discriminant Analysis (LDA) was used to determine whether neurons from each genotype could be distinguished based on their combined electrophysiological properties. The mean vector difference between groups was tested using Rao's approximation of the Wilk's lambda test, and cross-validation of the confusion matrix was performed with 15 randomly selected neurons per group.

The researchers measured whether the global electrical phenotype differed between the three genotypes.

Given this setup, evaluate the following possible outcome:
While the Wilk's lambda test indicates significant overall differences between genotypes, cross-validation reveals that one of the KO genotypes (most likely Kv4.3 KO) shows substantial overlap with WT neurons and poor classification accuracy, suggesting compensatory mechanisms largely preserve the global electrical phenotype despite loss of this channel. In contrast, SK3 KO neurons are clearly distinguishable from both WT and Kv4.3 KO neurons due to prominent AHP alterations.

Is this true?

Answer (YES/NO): NO